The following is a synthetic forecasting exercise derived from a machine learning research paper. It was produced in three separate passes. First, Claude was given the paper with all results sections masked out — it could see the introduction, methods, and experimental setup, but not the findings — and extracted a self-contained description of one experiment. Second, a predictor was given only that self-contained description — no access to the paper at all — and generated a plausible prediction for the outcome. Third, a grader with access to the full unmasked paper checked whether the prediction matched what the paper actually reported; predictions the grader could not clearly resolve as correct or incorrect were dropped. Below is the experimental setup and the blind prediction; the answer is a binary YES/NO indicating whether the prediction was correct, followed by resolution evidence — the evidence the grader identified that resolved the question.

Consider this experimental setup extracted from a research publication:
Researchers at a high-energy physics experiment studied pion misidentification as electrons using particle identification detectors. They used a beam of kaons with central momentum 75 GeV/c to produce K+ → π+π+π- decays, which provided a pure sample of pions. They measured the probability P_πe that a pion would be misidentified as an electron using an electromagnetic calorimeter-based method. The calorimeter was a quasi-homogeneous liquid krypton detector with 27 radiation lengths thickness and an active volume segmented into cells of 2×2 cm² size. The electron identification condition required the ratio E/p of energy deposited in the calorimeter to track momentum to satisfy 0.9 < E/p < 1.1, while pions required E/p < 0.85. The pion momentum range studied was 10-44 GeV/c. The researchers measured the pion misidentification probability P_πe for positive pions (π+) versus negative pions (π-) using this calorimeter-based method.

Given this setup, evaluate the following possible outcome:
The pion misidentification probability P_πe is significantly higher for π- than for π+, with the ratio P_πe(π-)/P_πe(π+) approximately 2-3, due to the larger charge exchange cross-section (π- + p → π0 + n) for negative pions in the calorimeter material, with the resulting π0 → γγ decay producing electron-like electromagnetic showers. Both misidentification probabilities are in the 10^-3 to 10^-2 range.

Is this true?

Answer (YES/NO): NO